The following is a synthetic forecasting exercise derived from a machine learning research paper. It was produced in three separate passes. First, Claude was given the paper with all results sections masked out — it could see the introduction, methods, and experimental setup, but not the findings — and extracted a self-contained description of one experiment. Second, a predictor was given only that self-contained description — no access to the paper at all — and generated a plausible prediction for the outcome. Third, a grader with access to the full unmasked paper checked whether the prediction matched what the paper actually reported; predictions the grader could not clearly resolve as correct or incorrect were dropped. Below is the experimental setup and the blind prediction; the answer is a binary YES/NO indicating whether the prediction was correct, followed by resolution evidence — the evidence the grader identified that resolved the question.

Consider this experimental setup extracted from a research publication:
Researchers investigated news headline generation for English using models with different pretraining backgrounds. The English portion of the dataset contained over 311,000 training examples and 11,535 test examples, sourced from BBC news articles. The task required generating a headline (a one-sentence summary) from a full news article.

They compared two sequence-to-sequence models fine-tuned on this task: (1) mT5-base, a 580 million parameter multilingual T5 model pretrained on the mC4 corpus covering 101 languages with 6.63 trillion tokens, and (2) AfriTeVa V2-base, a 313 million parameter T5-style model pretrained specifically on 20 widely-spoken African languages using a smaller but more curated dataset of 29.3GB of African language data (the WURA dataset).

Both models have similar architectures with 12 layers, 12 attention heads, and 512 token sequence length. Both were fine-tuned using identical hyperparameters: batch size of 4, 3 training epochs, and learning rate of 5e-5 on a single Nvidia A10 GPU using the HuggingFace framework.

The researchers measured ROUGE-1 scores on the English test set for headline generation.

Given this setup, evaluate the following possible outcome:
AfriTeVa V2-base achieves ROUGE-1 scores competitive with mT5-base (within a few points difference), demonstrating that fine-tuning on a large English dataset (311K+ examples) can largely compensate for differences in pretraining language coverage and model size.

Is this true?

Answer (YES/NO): NO